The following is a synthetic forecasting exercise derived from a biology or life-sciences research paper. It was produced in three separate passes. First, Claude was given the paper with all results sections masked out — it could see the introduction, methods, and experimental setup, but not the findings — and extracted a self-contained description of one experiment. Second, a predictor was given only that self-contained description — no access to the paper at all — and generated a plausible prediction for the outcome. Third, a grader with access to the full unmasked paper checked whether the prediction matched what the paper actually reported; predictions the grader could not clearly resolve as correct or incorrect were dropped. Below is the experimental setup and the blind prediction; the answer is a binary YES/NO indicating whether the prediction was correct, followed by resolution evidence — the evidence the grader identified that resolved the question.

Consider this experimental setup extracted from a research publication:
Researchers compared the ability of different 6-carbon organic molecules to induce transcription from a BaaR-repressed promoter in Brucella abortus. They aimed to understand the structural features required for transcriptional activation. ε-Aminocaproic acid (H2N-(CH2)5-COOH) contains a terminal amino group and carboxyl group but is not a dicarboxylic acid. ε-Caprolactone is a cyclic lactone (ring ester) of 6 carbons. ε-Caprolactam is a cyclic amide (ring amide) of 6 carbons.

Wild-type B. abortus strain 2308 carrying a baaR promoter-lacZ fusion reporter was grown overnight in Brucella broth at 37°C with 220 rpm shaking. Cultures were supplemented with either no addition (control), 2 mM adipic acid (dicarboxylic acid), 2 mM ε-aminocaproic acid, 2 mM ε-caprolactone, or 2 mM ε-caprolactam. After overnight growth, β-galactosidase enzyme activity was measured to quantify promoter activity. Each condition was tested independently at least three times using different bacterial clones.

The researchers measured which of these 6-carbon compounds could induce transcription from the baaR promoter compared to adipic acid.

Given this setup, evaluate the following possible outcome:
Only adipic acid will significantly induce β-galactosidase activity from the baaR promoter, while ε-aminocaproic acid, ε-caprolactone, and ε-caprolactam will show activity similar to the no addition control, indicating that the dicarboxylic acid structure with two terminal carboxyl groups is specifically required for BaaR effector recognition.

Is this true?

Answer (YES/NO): NO